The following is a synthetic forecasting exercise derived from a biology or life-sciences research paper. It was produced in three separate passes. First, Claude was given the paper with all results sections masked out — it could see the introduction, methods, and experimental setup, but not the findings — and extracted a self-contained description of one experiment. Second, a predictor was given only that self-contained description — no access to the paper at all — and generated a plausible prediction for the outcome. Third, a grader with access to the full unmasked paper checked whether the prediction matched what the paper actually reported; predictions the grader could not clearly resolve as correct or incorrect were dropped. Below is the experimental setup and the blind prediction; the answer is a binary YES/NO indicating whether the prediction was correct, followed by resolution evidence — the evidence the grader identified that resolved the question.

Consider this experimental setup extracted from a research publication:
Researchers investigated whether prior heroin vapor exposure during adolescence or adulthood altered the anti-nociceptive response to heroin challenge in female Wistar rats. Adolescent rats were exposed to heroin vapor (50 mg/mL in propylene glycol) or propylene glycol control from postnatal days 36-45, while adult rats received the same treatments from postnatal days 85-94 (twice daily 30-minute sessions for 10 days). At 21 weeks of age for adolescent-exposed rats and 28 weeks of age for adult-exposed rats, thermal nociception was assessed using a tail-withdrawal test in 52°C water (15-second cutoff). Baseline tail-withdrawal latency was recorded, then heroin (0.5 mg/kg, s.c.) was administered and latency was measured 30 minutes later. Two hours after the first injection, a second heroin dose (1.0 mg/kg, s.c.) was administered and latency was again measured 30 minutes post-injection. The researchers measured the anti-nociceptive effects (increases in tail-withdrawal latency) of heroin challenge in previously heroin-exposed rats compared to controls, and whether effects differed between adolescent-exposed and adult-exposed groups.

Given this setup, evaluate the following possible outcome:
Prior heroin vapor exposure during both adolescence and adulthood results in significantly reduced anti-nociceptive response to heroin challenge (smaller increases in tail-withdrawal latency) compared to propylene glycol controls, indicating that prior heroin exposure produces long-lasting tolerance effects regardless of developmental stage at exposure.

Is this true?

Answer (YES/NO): YES